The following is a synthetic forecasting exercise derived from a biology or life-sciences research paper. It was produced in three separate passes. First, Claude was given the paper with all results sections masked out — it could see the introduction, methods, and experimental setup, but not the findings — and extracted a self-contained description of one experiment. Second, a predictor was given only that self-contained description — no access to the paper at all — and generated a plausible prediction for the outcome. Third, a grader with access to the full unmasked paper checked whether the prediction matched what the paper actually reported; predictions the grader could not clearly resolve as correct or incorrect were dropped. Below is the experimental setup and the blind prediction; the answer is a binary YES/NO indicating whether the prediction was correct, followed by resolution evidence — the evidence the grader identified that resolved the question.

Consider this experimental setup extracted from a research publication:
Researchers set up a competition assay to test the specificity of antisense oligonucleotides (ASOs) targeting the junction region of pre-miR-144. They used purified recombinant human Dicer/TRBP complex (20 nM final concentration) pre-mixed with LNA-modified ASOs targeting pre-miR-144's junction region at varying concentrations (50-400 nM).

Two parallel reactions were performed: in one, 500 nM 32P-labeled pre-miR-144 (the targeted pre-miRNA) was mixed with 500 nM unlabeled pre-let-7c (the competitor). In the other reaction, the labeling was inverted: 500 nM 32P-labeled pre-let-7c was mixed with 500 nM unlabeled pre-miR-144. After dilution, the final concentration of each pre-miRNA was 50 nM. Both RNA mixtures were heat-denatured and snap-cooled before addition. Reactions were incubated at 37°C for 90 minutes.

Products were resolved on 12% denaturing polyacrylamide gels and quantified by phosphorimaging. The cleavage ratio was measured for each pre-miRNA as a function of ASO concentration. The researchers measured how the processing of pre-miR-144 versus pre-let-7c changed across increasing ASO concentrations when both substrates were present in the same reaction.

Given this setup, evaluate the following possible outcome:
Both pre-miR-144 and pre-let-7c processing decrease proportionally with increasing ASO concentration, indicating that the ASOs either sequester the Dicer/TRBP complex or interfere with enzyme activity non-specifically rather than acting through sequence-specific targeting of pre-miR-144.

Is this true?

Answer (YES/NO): NO